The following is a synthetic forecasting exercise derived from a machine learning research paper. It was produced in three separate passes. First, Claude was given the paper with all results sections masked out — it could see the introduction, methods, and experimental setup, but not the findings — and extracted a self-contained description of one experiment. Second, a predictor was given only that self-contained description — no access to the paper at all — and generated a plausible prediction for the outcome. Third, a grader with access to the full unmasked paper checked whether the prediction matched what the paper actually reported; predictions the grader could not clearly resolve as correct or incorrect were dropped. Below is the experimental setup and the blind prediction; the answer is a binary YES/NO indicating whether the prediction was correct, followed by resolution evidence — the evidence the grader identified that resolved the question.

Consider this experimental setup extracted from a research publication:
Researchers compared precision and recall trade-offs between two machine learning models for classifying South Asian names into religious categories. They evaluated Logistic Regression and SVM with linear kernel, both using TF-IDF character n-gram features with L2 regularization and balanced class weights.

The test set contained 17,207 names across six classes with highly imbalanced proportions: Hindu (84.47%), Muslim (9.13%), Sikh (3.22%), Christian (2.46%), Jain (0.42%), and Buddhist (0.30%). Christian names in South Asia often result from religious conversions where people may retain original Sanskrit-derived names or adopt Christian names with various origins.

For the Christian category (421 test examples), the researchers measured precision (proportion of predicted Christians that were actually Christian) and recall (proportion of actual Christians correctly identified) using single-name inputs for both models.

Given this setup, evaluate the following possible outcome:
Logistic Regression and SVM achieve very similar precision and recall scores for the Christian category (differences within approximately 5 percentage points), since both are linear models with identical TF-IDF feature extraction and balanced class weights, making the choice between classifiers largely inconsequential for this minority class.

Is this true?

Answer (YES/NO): NO